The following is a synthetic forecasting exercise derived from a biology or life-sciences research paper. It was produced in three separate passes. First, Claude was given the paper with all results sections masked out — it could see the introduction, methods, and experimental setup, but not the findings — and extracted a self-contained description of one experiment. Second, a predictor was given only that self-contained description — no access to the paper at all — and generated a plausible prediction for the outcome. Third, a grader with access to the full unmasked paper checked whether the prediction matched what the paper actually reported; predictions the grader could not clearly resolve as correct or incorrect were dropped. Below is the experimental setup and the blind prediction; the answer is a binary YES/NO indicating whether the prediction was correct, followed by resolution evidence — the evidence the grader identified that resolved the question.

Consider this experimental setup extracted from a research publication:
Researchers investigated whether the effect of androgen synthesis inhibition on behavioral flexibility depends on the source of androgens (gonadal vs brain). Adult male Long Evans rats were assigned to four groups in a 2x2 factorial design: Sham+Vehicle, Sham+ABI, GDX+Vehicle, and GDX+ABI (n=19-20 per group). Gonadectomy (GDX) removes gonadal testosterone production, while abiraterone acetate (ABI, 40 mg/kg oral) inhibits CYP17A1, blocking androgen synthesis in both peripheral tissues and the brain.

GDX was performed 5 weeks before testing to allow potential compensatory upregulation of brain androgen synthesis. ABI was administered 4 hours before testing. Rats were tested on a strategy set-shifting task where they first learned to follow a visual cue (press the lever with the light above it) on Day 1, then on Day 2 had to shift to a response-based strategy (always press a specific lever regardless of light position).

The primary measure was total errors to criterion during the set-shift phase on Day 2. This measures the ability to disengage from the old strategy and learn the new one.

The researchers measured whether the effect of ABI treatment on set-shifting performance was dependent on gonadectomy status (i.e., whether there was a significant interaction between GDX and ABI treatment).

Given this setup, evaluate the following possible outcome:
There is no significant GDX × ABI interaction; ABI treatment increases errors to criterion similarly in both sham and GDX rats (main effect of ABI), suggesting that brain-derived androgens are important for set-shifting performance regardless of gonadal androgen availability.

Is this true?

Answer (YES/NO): NO